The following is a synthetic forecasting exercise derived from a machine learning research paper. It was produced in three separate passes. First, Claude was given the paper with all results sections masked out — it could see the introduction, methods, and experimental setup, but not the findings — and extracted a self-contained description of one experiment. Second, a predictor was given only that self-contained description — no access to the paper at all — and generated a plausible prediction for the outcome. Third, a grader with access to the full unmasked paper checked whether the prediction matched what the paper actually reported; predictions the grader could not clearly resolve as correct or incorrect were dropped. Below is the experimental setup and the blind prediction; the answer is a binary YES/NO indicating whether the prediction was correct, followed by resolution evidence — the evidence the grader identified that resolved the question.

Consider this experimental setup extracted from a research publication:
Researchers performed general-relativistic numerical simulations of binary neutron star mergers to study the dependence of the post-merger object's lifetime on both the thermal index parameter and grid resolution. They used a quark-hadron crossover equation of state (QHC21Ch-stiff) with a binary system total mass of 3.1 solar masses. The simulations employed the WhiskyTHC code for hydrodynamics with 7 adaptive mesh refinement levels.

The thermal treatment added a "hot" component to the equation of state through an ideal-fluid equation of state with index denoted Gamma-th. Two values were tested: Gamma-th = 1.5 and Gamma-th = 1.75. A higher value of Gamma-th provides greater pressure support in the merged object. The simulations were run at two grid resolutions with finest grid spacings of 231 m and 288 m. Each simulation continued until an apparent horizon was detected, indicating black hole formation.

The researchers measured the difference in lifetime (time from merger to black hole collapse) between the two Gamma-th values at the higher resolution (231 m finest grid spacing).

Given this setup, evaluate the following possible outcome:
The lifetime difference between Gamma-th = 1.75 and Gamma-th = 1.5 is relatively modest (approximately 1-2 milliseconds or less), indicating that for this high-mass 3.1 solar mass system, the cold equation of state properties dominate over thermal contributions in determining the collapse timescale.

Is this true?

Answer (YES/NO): NO